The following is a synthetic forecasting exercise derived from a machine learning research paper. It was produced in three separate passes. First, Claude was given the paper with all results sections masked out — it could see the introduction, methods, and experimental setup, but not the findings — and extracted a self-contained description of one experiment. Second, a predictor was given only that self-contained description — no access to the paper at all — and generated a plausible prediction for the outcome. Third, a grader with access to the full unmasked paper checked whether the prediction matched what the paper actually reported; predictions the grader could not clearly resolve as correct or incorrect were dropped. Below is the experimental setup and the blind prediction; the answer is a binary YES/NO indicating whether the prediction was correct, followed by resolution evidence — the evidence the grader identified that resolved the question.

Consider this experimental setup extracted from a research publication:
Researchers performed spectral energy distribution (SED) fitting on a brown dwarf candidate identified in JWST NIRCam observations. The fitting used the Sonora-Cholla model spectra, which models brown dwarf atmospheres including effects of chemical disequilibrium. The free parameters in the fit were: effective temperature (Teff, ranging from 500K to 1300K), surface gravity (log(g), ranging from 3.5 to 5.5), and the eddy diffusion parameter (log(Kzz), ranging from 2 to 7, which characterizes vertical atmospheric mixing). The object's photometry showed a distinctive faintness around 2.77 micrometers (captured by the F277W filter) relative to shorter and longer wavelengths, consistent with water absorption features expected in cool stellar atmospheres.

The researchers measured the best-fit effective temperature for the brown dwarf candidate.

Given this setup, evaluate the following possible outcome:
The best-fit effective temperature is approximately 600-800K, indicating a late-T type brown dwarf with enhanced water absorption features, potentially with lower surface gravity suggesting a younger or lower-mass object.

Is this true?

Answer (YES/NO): NO